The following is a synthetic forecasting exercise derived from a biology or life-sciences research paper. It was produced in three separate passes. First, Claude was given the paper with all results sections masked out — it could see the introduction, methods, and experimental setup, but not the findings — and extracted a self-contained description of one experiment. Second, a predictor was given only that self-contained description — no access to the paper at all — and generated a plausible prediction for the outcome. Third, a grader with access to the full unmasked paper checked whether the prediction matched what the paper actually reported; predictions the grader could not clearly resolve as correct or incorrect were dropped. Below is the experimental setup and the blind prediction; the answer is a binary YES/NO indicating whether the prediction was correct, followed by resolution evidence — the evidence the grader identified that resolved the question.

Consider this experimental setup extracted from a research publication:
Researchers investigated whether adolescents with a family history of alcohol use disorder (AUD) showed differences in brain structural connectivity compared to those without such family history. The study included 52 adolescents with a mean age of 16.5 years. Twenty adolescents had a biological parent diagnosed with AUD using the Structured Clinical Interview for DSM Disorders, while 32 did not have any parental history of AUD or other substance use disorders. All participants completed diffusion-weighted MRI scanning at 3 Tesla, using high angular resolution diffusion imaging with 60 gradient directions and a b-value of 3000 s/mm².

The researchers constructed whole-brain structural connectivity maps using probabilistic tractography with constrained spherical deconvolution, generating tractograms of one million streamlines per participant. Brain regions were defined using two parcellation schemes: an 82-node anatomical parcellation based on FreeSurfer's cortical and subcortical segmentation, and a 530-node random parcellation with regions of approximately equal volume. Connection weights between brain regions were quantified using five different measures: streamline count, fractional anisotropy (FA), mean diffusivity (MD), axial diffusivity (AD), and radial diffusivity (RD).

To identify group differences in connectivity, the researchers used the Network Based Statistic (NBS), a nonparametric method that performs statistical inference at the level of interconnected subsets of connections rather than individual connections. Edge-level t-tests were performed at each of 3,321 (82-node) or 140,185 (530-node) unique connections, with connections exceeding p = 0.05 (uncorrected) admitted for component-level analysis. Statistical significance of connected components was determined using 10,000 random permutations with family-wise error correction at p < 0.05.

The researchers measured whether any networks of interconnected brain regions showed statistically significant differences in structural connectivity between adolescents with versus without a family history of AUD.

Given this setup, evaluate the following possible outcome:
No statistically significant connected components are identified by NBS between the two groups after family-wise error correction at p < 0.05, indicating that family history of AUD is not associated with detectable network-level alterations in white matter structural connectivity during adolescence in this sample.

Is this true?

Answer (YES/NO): YES